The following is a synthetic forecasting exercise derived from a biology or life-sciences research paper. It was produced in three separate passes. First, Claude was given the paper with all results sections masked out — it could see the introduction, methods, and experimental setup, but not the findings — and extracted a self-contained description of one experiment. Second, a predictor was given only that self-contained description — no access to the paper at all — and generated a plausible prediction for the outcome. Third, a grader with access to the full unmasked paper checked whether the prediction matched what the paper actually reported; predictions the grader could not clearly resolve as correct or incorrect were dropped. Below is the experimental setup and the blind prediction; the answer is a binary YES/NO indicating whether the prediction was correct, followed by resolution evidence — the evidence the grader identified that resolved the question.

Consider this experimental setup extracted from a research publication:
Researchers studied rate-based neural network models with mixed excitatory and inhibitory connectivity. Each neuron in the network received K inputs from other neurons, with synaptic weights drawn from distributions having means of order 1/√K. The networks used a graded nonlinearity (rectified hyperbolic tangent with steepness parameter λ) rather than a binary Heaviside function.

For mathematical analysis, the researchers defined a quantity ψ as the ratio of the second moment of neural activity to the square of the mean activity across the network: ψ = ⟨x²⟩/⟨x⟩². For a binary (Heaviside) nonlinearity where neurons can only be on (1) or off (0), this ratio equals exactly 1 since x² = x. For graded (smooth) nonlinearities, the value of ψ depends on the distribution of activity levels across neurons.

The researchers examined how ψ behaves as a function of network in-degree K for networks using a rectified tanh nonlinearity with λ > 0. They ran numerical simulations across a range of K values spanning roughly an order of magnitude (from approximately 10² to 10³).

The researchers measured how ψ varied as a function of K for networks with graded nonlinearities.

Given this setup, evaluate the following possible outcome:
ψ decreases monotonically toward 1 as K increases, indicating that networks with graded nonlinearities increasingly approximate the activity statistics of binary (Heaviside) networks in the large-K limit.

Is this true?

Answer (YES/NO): NO